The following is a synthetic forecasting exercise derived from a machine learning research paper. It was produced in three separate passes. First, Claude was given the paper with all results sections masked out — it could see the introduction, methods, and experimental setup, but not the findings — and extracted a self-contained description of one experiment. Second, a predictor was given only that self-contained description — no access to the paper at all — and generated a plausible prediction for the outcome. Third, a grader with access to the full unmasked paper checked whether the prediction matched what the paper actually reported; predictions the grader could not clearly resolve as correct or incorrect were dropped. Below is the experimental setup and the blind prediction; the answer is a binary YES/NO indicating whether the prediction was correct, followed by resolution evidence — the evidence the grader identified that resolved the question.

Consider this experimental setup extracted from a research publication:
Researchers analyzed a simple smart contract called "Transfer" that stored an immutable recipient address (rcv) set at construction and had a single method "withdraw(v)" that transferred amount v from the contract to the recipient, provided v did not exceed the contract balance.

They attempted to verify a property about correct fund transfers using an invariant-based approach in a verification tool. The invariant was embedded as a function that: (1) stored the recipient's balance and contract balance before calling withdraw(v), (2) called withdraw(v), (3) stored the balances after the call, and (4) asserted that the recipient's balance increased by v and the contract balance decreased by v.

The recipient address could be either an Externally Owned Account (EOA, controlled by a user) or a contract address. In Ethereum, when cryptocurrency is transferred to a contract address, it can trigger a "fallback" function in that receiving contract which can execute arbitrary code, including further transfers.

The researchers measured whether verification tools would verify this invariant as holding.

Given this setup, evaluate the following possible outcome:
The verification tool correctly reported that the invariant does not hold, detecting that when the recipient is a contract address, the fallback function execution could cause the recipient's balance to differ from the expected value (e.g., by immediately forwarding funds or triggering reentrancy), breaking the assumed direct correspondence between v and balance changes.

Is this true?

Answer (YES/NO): YES